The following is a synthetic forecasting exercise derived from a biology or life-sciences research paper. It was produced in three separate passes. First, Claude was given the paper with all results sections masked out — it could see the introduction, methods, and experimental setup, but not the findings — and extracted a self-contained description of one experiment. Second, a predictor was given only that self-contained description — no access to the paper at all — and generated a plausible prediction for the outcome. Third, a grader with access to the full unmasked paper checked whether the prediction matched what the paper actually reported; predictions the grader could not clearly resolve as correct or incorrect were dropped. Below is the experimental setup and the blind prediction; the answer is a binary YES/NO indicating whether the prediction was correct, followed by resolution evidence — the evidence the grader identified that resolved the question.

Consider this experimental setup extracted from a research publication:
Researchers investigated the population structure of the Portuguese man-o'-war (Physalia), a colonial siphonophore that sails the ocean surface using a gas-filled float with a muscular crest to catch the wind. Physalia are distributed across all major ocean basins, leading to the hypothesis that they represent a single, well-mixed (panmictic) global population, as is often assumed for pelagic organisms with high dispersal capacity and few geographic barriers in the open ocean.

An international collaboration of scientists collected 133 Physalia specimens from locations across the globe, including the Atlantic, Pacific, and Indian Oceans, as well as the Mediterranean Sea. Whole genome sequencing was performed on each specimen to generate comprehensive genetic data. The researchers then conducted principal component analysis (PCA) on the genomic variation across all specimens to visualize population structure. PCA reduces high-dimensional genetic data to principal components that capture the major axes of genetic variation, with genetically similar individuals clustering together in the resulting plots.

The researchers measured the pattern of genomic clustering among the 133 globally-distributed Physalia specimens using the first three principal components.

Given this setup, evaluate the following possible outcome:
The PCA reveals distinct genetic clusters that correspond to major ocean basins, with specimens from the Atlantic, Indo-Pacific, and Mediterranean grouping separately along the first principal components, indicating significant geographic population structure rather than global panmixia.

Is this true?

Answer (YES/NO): NO